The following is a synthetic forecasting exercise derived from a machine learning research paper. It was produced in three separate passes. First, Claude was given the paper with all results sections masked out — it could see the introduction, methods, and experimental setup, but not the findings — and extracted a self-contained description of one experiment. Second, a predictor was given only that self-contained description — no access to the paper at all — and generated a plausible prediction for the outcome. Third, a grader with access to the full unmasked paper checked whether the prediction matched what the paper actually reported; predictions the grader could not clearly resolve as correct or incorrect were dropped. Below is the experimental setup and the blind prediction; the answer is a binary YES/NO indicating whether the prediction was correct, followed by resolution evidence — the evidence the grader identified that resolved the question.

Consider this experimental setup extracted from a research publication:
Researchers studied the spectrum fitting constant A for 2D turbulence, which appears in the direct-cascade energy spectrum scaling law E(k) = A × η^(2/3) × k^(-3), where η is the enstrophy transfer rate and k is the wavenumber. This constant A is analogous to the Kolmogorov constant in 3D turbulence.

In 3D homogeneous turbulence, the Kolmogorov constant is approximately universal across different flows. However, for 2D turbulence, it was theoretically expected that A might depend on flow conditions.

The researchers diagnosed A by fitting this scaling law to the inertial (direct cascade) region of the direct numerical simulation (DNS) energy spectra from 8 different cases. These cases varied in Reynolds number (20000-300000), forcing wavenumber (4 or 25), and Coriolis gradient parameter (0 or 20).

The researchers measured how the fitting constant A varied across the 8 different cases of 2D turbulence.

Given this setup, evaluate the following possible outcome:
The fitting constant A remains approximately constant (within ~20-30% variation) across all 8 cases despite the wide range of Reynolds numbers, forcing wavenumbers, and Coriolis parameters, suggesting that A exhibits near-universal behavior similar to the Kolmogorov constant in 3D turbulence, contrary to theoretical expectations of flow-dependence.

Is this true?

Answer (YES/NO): NO